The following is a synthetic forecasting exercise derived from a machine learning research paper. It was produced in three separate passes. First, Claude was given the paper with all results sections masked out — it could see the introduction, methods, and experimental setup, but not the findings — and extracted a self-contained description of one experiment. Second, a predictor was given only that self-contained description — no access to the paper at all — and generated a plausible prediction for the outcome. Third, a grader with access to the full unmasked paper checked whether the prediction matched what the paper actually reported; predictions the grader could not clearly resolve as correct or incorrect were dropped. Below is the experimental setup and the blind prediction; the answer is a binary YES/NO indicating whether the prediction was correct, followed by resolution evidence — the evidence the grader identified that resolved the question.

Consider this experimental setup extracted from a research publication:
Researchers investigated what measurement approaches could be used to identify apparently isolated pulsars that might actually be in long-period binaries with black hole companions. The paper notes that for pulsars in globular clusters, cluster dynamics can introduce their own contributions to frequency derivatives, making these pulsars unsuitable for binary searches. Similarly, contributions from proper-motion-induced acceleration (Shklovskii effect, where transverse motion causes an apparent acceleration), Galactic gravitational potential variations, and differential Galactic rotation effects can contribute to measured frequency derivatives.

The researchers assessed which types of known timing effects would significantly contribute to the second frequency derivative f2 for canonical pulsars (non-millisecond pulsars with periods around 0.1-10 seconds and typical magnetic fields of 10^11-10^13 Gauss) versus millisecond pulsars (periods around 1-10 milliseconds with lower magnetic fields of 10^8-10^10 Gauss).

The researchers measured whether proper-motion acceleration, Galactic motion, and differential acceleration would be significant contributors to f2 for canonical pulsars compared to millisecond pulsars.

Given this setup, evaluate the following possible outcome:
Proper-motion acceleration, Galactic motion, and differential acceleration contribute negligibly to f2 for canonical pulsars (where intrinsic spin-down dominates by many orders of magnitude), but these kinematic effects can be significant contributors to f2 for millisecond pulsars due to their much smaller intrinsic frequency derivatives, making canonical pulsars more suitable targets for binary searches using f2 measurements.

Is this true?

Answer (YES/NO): YES